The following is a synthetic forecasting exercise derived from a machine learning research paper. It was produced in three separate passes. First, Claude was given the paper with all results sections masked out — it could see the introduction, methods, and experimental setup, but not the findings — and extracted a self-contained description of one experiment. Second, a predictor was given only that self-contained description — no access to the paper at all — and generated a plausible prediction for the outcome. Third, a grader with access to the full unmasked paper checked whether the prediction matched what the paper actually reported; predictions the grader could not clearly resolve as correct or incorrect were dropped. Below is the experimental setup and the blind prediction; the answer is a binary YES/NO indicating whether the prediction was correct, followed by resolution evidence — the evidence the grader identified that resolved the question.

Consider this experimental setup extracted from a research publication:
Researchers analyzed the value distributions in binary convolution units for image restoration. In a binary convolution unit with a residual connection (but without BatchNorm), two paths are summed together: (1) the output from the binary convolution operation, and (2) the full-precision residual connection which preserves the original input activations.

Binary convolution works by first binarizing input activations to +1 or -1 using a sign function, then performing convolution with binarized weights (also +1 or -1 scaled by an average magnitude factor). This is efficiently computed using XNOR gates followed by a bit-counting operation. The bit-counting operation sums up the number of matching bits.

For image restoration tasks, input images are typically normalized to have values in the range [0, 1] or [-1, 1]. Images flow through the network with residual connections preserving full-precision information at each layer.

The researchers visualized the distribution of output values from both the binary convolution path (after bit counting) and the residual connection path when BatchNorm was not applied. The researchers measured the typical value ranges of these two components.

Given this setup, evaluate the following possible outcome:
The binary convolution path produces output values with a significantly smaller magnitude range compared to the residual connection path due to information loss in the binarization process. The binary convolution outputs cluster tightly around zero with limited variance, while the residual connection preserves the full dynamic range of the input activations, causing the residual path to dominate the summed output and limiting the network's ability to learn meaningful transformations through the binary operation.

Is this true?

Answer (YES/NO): NO